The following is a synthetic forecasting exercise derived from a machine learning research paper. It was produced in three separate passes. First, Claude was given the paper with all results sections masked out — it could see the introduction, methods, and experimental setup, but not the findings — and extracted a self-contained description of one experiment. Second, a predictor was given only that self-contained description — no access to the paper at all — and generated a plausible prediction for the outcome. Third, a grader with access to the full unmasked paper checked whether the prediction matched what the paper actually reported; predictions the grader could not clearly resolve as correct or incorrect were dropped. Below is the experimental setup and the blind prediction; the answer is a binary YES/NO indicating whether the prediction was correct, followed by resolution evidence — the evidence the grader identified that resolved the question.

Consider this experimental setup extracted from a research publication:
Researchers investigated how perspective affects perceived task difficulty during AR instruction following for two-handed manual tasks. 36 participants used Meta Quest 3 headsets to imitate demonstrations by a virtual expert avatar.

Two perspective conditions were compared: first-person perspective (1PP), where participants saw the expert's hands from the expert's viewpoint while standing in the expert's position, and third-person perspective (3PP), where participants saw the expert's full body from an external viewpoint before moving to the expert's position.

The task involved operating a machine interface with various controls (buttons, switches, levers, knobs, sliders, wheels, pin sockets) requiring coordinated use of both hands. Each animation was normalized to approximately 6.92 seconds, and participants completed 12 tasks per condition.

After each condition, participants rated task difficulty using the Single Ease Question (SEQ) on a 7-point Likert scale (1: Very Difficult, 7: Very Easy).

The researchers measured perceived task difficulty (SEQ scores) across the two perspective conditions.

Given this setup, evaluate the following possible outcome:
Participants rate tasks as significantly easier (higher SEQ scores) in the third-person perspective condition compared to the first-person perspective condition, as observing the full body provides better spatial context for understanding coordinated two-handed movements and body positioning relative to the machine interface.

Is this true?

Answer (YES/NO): NO